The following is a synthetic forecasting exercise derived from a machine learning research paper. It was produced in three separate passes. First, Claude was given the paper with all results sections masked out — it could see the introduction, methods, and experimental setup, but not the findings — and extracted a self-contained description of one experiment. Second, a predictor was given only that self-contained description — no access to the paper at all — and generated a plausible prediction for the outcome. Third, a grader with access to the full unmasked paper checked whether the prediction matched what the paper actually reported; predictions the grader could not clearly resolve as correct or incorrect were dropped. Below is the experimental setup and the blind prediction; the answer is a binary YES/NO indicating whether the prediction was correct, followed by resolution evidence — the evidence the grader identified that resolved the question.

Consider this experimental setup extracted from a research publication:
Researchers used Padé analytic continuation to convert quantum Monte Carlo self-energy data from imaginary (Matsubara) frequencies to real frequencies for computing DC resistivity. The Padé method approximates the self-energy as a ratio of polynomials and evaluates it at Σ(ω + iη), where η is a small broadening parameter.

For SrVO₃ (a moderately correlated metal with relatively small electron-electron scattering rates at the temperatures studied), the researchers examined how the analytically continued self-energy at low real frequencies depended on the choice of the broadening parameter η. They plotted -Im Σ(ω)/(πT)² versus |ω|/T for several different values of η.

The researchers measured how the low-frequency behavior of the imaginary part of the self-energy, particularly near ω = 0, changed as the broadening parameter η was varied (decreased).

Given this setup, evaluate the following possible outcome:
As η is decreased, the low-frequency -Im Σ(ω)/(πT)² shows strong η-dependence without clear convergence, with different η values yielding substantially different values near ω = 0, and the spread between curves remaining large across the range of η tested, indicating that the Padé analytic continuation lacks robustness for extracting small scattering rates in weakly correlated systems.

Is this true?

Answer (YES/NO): YES